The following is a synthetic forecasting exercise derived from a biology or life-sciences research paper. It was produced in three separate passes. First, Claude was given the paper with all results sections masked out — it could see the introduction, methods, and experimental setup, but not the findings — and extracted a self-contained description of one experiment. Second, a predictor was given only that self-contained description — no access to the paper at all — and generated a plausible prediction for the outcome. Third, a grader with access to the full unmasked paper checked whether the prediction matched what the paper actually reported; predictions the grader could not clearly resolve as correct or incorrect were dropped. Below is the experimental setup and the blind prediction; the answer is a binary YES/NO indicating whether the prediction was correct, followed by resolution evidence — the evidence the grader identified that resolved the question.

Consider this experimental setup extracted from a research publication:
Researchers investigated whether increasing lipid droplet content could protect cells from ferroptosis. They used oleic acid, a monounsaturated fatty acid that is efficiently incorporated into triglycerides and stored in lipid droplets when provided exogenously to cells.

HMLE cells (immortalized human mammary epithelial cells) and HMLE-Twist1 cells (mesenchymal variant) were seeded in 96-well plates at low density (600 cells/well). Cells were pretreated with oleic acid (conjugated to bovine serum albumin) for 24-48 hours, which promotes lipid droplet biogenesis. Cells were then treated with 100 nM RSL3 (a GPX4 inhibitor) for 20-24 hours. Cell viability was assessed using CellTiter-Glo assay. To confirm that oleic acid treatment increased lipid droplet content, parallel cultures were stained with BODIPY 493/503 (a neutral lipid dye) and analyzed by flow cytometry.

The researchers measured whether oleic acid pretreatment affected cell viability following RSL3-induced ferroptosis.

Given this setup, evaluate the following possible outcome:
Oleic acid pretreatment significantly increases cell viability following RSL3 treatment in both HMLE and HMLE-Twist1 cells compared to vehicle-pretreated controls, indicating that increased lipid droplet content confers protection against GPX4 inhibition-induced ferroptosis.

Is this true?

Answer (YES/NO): YES